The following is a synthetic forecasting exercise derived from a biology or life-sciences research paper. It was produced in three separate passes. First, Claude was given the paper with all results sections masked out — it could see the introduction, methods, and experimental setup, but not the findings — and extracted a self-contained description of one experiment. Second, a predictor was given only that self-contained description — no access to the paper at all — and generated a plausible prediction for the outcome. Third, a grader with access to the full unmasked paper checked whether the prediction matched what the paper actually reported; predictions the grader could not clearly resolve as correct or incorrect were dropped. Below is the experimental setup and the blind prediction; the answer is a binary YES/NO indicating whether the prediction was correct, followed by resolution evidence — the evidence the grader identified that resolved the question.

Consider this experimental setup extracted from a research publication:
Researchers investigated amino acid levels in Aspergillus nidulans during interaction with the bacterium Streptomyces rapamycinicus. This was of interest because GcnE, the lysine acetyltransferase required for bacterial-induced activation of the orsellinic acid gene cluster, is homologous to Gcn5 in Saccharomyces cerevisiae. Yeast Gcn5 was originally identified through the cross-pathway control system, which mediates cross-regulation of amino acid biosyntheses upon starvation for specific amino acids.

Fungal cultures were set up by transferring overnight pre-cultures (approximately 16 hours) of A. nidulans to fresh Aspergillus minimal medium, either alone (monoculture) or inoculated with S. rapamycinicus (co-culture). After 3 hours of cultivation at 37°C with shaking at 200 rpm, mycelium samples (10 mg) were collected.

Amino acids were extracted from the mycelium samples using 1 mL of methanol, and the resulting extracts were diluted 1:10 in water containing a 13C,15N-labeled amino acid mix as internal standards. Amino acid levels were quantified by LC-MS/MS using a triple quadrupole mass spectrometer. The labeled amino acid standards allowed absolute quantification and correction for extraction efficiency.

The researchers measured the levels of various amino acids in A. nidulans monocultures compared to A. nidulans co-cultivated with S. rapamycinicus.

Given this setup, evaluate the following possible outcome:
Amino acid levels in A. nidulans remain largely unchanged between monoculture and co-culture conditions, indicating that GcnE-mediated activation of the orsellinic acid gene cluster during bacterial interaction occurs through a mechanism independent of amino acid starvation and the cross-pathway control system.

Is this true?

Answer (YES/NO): NO